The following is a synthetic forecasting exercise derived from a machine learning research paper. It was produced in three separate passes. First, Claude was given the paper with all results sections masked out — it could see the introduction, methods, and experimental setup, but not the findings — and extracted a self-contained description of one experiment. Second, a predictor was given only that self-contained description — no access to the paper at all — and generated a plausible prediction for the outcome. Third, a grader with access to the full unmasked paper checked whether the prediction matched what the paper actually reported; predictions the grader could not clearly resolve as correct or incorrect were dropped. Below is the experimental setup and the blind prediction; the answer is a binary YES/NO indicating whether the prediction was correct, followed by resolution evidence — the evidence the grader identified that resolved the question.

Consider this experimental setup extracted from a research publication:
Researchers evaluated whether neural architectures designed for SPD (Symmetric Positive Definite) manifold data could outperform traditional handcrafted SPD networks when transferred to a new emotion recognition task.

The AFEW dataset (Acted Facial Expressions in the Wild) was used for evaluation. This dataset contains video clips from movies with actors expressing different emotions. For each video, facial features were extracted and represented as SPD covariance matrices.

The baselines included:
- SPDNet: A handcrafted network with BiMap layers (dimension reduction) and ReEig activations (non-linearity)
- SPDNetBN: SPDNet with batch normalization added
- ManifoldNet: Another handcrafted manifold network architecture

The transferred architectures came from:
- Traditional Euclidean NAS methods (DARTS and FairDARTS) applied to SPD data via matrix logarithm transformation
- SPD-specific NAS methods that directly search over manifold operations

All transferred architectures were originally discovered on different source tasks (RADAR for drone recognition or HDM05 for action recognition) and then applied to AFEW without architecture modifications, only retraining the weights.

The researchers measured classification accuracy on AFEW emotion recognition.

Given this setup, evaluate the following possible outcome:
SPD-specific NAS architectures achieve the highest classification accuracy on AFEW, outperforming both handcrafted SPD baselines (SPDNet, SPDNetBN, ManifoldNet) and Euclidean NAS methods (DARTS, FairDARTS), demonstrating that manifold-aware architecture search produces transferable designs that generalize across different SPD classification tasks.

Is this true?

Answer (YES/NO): YES